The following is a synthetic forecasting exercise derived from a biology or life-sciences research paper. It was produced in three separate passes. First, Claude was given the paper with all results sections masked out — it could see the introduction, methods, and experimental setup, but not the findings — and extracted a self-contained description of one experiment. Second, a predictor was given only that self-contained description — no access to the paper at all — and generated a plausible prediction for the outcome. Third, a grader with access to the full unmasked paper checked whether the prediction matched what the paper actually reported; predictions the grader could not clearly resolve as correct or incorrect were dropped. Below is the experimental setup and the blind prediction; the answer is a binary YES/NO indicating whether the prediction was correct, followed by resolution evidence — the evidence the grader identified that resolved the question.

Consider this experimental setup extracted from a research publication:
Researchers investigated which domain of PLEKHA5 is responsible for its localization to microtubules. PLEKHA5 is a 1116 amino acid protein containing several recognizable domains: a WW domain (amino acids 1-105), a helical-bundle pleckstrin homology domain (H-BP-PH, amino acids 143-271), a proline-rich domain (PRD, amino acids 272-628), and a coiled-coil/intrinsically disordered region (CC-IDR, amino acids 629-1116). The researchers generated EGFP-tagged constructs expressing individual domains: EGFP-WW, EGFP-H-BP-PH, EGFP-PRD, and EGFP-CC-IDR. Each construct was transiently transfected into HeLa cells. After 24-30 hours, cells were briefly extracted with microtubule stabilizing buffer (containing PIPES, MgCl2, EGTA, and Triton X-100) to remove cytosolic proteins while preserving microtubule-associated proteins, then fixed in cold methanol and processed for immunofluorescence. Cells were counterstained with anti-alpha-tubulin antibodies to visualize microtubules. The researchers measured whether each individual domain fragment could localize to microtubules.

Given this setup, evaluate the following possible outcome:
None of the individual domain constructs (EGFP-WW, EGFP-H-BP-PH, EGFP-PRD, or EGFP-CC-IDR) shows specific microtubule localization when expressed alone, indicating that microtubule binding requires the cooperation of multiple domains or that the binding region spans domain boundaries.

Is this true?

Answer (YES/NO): NO